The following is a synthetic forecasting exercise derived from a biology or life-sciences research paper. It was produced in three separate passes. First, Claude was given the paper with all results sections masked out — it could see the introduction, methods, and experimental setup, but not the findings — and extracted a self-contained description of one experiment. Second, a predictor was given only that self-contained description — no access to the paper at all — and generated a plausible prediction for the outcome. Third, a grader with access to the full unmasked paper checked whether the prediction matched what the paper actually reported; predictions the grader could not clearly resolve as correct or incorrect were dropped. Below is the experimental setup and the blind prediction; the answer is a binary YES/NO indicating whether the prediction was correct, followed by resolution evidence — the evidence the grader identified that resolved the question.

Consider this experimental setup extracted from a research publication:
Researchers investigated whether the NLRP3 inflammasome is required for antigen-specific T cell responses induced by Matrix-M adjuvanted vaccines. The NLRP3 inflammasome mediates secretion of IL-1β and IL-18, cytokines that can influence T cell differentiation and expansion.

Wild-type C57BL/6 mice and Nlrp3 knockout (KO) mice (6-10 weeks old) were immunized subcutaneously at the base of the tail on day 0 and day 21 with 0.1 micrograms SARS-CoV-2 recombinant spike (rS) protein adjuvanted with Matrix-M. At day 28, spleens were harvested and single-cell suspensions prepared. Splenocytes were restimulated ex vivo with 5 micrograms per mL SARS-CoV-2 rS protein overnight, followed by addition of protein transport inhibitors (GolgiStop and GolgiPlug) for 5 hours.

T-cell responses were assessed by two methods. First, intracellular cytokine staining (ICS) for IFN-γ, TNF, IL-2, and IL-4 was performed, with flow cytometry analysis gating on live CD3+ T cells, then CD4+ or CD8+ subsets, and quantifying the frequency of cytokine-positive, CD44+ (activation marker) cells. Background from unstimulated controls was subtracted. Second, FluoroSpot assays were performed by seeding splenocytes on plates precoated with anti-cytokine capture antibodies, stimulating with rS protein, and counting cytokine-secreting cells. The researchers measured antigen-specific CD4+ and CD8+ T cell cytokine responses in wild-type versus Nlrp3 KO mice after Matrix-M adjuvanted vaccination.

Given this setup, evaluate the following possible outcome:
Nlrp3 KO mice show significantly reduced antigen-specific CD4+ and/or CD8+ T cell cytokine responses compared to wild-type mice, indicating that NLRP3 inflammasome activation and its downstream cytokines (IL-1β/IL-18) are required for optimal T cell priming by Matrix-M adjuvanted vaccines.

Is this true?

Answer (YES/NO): NO